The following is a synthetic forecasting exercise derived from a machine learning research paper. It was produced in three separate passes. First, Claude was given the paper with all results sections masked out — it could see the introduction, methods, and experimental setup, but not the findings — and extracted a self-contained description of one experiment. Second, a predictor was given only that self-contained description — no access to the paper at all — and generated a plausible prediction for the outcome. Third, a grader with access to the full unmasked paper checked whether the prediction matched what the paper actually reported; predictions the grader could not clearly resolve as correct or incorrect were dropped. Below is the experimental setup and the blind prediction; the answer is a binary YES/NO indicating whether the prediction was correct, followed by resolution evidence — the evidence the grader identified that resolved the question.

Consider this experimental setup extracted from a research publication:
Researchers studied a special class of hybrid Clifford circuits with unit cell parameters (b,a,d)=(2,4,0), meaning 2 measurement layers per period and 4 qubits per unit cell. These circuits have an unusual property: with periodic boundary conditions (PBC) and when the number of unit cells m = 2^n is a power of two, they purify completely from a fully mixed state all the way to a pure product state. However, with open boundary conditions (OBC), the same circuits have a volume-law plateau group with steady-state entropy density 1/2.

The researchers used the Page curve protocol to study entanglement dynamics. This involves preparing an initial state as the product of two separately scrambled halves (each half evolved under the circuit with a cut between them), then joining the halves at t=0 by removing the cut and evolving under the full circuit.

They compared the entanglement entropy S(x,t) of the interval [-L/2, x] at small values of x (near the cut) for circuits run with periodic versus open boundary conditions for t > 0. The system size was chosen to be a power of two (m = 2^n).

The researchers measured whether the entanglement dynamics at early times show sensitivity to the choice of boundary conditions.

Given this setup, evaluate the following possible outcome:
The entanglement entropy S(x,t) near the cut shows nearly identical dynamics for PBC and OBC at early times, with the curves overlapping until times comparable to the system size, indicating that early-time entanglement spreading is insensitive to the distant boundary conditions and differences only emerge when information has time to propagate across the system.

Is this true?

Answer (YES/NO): NO